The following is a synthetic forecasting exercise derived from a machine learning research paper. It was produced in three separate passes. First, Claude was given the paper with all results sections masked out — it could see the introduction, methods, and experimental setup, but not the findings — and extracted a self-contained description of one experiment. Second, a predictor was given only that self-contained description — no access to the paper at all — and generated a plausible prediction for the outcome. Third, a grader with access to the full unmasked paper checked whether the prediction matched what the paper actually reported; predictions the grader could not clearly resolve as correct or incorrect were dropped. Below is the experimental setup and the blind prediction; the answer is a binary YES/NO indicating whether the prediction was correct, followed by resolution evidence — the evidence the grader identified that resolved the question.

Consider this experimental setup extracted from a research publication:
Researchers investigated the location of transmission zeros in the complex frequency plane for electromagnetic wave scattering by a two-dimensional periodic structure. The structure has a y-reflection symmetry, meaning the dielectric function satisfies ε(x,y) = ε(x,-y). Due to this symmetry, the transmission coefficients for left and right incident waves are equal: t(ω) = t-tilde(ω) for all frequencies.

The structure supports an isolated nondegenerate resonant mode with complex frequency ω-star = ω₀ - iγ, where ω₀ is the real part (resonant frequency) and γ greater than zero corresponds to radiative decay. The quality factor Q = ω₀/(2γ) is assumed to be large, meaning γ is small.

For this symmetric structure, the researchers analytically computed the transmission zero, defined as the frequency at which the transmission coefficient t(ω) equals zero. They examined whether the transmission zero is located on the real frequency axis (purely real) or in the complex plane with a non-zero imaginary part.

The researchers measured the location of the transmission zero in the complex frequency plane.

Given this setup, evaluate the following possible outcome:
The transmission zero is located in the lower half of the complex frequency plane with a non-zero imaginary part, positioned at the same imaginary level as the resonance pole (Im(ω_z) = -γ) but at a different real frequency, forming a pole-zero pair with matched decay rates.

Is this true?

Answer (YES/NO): NO